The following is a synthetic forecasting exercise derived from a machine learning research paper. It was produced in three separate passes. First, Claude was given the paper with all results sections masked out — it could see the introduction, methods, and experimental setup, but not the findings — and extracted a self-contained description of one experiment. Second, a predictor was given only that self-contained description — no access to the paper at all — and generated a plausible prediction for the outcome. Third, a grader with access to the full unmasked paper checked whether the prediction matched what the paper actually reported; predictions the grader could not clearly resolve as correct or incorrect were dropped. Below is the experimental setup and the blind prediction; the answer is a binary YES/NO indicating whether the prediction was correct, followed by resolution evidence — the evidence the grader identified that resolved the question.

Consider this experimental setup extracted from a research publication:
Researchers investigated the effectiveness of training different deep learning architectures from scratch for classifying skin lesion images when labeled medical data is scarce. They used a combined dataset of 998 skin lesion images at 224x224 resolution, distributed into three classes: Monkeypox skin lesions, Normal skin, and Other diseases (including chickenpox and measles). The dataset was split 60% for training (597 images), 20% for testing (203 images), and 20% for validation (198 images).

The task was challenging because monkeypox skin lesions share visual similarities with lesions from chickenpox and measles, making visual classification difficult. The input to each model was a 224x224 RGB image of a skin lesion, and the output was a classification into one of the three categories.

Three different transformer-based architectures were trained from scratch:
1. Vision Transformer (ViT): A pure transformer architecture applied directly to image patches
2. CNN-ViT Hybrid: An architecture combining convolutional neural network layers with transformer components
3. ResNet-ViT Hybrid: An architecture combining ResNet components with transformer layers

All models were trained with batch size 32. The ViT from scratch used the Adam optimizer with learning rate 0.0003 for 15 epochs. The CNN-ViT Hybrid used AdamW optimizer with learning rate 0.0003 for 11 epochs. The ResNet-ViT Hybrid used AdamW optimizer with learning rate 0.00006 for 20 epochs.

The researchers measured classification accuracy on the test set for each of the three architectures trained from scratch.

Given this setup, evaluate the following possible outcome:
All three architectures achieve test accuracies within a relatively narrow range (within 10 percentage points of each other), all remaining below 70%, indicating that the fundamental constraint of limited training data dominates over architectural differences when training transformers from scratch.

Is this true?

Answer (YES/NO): YES